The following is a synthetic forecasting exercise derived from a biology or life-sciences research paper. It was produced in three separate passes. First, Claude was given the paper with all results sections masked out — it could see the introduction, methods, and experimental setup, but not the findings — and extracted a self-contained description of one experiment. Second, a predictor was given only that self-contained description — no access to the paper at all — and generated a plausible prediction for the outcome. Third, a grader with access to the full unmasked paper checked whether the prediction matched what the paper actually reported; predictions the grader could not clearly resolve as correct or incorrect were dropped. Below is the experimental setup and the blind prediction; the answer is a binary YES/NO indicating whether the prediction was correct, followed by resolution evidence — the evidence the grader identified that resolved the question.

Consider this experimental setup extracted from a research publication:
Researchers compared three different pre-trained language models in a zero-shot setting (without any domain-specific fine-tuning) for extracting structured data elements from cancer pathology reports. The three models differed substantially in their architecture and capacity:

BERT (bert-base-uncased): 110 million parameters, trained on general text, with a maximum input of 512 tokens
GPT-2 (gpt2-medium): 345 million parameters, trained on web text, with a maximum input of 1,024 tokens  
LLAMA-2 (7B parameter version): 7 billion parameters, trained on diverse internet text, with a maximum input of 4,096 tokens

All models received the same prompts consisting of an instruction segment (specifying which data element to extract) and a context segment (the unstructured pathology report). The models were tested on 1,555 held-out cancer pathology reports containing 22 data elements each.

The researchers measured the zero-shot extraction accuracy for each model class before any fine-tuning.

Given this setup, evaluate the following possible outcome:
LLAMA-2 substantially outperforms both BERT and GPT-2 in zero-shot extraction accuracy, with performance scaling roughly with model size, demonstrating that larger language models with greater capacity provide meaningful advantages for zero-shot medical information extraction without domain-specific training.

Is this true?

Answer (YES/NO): NO